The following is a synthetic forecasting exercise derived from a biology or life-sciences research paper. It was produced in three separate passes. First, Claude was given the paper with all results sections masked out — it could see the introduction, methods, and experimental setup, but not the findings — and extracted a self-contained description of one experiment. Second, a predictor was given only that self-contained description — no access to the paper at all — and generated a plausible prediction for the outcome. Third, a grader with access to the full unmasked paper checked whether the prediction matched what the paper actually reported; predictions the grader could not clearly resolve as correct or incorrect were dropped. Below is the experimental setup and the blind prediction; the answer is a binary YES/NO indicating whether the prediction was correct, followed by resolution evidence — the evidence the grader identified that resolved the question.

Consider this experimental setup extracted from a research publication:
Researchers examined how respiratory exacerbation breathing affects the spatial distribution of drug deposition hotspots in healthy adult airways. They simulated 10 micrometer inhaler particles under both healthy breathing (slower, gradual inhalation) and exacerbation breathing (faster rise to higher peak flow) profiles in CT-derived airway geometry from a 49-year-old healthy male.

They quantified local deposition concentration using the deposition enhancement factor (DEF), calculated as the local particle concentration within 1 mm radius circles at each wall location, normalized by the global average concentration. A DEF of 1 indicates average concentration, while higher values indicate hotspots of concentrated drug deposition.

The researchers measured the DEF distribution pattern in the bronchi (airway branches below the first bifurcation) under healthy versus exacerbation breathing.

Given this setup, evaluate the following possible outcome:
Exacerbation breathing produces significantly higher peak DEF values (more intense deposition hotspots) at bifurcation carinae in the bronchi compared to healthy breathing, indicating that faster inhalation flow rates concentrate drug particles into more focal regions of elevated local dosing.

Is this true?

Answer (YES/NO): NO